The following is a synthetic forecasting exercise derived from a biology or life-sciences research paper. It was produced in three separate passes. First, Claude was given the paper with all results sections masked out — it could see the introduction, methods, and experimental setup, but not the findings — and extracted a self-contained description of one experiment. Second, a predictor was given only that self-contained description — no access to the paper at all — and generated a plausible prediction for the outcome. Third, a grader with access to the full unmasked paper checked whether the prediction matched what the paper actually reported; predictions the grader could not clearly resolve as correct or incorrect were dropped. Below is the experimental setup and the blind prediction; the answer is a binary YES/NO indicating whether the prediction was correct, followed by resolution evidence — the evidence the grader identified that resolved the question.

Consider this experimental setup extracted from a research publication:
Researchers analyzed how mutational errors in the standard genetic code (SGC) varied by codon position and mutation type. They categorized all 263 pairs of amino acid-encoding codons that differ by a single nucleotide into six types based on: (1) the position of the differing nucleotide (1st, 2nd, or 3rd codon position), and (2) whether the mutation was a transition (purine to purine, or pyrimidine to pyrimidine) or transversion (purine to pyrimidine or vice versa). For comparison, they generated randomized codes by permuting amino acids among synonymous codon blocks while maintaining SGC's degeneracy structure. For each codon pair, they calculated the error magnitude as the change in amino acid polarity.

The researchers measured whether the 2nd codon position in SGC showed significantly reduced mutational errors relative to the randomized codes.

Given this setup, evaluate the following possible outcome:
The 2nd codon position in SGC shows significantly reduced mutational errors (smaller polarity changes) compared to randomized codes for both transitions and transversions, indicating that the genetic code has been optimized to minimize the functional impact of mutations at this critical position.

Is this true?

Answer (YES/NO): NO